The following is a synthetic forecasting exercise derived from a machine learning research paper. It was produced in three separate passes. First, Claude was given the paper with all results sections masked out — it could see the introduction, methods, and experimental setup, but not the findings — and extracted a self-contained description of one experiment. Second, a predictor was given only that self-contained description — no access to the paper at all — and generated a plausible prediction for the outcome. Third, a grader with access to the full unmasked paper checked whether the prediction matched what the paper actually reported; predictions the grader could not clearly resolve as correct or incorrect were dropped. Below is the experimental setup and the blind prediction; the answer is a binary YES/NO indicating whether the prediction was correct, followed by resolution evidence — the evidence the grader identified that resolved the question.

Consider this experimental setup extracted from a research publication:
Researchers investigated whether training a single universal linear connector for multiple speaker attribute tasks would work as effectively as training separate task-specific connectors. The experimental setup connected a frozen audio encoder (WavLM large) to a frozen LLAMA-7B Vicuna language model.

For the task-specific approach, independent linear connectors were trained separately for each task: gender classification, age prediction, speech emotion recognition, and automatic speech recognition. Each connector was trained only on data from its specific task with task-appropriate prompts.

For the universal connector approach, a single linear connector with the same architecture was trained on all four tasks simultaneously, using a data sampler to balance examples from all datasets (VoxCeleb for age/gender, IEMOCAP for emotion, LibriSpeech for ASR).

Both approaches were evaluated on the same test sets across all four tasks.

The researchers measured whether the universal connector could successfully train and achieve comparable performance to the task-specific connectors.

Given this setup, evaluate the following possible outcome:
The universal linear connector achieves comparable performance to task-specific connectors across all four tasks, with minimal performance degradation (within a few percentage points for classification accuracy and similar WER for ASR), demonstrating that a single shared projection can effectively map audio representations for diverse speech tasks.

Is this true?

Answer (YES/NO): NO